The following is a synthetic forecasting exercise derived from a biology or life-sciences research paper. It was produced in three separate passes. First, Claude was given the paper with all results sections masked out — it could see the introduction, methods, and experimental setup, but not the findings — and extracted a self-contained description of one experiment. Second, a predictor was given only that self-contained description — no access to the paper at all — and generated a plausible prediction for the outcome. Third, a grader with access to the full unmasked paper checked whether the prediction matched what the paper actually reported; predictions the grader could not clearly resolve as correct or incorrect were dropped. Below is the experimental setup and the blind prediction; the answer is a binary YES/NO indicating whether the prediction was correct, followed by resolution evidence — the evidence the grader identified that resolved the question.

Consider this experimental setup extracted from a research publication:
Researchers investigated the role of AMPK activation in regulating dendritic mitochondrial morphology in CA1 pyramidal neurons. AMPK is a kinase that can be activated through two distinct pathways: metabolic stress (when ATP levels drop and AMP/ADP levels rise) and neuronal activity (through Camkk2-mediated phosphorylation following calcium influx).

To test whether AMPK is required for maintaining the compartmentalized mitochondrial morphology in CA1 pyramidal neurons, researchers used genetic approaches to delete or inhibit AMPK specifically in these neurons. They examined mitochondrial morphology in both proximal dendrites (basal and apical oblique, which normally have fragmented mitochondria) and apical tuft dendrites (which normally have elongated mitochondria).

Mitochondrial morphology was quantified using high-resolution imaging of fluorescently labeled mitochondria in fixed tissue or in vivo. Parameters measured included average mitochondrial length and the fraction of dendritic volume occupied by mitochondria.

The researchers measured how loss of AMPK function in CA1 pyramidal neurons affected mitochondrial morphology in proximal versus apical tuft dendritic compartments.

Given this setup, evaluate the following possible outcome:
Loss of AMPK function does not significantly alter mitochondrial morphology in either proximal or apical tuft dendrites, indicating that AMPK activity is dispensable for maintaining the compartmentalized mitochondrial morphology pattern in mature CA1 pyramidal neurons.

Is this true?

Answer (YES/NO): NO